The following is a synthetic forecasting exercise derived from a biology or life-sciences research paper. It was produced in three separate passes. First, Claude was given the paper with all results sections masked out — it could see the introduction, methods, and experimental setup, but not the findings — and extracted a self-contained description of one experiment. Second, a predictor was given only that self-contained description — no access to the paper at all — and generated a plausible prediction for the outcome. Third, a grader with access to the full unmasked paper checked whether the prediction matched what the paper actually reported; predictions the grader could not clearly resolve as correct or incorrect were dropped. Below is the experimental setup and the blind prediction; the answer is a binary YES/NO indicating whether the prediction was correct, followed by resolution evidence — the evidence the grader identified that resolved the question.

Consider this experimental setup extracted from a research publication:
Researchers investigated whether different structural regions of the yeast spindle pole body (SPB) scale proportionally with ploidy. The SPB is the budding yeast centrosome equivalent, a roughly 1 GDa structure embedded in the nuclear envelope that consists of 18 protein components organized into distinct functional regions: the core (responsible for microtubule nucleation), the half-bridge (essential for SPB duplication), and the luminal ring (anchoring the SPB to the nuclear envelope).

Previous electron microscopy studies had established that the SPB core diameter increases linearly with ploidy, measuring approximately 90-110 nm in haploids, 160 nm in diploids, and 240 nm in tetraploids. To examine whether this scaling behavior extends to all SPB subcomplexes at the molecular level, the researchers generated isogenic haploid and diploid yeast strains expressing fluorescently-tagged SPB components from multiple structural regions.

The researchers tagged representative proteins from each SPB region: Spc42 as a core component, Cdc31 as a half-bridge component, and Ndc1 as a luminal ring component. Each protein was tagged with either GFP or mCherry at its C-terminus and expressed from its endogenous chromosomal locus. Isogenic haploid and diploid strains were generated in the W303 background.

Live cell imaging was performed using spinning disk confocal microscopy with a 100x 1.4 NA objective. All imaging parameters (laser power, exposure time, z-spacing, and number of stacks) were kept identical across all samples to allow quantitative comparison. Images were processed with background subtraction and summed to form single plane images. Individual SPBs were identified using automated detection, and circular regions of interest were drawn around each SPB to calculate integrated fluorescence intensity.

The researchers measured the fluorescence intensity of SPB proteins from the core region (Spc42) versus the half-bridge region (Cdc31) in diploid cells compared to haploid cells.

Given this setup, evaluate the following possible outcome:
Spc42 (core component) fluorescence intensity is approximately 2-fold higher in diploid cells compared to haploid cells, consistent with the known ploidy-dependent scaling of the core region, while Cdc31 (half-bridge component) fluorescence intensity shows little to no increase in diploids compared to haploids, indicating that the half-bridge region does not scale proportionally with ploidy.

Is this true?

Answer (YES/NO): NO